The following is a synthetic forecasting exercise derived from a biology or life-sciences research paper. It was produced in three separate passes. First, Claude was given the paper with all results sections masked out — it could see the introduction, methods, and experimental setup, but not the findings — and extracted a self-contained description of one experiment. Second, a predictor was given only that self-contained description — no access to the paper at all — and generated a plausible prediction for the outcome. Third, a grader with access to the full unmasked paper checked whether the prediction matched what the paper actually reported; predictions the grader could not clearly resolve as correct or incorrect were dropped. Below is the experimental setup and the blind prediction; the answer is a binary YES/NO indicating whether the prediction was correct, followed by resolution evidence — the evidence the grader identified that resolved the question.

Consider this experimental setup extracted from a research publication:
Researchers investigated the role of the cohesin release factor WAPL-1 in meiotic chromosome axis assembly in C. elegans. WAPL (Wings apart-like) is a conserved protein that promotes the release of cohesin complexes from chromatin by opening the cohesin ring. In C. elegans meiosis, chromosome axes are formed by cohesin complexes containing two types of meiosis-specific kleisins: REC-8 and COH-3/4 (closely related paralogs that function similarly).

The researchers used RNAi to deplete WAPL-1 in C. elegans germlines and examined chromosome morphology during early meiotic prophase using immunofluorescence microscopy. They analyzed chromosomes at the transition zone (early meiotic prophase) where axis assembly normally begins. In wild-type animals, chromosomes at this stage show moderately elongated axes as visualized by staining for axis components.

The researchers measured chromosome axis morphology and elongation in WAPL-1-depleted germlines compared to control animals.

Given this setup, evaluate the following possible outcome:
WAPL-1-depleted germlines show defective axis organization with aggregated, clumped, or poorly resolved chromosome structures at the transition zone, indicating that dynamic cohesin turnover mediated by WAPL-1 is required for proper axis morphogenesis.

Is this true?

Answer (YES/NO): NO